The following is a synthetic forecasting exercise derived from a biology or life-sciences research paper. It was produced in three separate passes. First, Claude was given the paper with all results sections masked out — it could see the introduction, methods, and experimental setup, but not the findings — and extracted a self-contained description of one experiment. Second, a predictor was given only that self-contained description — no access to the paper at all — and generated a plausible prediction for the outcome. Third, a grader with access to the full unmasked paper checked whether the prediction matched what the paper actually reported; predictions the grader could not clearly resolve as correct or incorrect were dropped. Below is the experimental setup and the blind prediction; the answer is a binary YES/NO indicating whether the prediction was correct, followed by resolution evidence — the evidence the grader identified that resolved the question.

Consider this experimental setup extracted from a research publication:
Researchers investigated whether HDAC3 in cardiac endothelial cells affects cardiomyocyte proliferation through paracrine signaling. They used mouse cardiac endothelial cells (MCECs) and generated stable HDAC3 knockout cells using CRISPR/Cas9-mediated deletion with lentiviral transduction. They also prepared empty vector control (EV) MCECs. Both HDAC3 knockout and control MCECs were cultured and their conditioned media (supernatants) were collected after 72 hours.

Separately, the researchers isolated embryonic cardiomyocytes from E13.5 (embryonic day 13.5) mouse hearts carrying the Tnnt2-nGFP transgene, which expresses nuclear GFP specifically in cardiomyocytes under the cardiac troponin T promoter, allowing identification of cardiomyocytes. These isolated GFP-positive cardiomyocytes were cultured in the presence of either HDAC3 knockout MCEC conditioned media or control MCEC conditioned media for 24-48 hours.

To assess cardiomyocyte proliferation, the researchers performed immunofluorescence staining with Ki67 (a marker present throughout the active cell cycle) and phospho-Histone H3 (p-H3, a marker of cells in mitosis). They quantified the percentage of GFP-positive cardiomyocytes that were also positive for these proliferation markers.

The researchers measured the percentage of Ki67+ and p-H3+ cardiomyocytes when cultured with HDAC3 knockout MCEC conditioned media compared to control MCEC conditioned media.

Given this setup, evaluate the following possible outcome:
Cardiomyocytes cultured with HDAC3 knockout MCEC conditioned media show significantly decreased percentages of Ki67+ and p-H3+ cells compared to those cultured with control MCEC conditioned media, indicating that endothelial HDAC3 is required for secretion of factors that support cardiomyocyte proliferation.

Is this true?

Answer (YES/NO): YES